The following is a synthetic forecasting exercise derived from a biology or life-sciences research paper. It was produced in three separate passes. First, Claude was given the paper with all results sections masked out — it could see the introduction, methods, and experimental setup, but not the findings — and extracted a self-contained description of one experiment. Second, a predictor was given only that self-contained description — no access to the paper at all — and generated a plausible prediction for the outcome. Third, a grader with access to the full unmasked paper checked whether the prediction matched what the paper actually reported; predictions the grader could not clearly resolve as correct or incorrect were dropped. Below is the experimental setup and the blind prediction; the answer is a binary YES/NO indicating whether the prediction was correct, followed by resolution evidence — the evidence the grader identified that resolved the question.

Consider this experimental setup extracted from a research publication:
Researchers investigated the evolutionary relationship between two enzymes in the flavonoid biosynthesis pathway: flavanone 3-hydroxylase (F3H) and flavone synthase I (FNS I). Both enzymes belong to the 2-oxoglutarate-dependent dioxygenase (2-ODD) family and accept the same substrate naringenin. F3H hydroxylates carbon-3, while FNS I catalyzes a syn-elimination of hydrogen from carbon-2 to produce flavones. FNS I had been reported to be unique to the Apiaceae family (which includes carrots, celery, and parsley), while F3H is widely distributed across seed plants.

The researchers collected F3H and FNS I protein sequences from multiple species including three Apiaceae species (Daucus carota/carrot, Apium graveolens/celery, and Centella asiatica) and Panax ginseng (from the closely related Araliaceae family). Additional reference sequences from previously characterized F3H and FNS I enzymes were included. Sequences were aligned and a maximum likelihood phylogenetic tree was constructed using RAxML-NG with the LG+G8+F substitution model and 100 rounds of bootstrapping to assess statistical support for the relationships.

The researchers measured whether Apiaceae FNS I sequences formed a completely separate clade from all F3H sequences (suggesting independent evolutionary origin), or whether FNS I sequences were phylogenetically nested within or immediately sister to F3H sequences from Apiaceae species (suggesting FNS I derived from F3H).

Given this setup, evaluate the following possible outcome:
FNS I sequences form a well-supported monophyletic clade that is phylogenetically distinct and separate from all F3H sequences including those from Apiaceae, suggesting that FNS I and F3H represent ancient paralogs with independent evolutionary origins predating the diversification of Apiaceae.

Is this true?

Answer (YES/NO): NO